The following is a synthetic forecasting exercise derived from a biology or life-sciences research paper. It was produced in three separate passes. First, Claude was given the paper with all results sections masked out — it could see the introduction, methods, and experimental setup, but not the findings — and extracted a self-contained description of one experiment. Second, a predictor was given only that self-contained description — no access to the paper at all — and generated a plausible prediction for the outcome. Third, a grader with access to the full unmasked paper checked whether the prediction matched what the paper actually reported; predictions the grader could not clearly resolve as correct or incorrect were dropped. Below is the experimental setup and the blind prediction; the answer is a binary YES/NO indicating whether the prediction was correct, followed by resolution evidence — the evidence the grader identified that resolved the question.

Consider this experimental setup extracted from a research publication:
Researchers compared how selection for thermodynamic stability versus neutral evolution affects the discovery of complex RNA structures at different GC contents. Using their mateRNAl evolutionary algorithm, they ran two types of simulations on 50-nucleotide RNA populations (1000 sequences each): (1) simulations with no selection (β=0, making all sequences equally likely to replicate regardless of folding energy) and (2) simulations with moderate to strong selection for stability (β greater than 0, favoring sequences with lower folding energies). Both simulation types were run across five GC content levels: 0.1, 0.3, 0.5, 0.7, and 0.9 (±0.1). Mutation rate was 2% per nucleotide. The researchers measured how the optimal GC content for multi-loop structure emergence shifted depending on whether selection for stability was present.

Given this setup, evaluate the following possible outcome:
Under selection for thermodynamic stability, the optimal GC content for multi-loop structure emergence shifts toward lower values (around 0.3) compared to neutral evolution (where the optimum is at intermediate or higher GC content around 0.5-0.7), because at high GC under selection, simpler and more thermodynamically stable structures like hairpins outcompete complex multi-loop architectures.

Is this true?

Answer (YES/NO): NO